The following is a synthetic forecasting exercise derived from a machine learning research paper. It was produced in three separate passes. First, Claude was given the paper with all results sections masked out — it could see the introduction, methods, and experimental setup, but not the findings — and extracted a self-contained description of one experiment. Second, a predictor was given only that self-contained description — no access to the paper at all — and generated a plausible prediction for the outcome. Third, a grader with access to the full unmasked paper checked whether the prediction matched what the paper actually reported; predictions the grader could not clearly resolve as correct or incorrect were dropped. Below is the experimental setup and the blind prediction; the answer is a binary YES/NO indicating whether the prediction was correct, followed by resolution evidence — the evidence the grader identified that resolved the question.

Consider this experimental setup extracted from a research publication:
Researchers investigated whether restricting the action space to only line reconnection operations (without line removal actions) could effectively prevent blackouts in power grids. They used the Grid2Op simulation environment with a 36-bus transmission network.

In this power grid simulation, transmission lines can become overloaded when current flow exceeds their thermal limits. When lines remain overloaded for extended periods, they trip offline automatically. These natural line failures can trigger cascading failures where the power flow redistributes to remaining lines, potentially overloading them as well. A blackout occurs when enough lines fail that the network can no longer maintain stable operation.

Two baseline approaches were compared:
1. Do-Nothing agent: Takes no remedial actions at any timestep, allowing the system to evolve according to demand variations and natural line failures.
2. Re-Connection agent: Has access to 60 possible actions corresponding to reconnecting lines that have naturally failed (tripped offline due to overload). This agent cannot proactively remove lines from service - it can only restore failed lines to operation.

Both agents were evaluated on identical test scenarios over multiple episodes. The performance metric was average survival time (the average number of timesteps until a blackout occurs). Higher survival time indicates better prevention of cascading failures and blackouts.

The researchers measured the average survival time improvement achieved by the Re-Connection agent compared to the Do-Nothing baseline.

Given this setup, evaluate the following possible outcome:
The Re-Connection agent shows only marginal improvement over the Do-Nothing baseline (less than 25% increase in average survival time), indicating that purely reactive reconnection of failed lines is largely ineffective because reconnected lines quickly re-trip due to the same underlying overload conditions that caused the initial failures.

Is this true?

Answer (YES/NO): YES